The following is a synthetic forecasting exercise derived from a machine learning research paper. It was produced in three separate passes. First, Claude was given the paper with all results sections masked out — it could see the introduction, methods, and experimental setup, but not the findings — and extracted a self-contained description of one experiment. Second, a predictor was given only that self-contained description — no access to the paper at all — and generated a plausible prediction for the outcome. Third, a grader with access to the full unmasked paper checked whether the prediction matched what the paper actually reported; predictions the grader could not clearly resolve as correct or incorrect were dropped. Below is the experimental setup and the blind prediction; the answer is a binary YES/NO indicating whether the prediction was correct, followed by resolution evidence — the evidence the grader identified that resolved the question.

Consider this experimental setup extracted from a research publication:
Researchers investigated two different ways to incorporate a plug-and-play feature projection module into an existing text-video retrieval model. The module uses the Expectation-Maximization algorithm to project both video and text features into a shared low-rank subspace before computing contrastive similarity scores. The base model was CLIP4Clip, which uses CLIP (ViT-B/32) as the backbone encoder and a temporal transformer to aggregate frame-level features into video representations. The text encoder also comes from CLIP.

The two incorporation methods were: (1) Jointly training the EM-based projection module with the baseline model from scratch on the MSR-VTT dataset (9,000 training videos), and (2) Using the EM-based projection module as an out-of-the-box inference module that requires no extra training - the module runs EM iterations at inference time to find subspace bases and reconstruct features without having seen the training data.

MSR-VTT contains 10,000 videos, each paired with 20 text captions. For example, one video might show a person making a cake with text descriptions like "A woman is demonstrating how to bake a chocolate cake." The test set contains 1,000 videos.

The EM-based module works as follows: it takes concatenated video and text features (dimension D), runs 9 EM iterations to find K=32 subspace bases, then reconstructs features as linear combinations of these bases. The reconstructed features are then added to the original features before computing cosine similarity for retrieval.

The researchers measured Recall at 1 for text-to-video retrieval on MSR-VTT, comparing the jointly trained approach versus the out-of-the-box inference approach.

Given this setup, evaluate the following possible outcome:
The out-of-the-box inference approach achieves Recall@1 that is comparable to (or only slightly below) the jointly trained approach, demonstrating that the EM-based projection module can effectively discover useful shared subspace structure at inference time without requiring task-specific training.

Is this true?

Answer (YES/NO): NO